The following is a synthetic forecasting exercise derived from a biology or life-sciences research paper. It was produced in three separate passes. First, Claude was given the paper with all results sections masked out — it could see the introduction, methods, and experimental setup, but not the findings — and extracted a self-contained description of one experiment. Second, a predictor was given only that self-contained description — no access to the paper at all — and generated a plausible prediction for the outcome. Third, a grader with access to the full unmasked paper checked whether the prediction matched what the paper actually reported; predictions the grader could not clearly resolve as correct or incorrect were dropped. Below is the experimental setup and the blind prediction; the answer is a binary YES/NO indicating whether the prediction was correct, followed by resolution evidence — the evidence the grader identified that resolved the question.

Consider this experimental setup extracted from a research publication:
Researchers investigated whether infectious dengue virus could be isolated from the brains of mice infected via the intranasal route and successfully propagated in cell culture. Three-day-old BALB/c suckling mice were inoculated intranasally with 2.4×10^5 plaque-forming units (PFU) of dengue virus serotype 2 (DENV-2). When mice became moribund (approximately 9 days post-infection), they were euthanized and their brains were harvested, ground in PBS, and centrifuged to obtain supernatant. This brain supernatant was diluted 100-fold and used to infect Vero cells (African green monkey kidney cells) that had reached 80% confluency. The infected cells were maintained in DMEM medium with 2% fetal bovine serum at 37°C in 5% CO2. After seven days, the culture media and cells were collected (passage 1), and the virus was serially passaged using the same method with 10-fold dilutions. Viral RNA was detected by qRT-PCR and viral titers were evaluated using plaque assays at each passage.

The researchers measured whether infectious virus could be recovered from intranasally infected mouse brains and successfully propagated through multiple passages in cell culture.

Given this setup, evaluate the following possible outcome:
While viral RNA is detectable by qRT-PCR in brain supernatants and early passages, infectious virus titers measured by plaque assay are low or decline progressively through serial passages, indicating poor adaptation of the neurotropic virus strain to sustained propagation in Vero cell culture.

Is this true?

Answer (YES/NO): NO